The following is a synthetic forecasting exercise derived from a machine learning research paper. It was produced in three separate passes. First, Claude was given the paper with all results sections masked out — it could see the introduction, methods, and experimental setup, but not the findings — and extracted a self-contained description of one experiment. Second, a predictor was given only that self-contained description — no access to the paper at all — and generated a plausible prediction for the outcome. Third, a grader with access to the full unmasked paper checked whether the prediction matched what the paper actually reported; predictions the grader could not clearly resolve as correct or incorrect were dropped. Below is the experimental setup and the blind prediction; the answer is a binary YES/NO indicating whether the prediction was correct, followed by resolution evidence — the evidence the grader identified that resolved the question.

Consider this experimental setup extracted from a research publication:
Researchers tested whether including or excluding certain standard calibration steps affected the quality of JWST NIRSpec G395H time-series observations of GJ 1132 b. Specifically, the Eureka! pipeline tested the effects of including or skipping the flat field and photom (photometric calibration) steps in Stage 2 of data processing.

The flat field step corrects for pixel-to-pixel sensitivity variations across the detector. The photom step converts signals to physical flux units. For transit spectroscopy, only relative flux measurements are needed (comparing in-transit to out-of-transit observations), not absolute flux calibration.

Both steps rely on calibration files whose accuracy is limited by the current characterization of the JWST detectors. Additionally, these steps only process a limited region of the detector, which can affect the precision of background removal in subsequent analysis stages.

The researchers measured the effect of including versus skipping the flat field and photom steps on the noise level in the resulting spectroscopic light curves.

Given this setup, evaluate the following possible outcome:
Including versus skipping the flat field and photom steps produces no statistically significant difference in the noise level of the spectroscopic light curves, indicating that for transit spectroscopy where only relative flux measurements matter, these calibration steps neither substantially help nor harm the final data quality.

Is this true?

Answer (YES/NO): NO